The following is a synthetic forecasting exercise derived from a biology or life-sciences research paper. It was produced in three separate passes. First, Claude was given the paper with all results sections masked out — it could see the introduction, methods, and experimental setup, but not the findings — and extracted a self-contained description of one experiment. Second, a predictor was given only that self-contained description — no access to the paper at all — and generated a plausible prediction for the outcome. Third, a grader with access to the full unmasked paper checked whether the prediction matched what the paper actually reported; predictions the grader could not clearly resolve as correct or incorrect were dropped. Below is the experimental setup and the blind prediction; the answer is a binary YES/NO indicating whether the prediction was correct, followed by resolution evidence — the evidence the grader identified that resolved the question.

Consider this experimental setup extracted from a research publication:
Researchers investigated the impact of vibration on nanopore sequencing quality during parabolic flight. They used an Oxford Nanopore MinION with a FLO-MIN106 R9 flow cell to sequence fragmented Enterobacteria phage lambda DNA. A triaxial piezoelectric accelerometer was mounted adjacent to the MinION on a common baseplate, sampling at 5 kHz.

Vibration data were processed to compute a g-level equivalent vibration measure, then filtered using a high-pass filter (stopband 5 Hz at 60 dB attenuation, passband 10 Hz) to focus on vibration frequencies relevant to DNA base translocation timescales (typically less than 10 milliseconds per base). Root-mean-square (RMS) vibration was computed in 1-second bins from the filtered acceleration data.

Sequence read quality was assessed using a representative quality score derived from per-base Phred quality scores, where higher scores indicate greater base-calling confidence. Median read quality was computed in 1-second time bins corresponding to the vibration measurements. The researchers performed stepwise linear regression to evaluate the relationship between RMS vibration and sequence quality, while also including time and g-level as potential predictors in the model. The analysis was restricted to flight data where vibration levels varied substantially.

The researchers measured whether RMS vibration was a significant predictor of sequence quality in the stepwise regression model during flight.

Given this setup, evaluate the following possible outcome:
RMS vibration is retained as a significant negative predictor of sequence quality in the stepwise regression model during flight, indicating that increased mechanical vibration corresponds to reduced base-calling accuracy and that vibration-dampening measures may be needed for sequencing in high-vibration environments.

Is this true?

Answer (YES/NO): NO